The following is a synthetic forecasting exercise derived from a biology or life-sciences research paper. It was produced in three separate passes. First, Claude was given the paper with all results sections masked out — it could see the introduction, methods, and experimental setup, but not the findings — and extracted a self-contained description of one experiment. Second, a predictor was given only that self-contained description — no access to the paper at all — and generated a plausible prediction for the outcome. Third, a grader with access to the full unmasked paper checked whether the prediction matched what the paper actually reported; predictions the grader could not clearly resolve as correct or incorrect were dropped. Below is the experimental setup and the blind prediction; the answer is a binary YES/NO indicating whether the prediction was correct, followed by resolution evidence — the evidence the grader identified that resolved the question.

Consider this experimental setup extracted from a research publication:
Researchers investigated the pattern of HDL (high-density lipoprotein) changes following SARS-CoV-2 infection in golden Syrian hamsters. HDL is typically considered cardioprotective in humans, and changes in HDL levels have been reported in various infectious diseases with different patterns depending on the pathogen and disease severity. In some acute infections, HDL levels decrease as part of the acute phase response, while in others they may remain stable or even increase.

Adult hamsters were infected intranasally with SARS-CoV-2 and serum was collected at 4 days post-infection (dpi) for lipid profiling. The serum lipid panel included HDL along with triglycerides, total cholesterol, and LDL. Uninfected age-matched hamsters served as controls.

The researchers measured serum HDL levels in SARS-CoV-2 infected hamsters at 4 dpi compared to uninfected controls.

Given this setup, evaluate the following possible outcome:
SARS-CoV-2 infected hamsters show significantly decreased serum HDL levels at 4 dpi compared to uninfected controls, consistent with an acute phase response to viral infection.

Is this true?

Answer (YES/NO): NO